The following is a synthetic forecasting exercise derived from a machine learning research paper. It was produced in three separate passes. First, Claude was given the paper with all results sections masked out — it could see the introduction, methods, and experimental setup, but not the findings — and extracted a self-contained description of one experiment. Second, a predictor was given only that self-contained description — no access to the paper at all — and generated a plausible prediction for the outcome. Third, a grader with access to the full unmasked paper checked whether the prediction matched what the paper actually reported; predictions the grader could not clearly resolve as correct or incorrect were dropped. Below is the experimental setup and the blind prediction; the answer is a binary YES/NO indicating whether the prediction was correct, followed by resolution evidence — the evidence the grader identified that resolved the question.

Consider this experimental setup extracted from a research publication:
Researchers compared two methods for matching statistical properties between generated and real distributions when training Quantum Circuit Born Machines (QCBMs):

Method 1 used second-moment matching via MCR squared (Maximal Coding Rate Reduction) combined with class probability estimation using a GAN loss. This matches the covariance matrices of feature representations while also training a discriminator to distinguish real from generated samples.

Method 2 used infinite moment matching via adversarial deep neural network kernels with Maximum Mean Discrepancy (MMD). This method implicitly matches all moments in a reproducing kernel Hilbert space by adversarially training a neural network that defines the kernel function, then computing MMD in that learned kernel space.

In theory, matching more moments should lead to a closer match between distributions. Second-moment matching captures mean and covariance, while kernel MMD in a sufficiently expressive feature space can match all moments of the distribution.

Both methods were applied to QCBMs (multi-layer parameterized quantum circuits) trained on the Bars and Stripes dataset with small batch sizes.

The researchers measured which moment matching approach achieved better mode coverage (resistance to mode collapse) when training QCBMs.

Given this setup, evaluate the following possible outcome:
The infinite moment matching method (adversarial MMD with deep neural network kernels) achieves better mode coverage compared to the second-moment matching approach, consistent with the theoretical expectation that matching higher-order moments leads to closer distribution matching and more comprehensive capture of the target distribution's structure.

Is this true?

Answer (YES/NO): NO